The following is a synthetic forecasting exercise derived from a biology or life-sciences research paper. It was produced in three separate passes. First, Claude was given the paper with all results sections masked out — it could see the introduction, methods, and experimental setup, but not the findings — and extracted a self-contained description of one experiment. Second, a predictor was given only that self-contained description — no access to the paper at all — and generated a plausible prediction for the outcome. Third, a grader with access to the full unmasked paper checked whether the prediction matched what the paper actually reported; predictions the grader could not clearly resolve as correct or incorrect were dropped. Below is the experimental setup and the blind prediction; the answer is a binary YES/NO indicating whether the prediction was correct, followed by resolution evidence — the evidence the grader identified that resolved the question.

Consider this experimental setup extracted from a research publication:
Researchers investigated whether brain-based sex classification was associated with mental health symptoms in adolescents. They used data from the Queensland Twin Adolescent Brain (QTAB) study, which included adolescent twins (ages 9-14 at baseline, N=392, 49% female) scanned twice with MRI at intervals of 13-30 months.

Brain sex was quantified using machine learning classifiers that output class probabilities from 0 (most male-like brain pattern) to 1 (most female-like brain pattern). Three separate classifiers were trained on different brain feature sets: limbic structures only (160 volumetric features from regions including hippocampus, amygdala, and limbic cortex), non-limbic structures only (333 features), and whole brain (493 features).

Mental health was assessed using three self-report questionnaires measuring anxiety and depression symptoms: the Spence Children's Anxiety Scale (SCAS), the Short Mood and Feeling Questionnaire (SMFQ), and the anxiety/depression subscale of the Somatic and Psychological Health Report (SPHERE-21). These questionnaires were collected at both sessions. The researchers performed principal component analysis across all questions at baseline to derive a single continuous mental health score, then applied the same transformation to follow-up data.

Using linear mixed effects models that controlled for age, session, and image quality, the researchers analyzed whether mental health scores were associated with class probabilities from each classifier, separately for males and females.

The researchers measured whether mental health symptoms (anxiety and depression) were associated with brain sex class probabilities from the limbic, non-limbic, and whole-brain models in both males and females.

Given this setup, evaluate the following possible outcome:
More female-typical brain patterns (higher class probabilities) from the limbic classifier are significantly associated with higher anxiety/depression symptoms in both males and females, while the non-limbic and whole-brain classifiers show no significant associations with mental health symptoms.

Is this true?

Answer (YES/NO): NO